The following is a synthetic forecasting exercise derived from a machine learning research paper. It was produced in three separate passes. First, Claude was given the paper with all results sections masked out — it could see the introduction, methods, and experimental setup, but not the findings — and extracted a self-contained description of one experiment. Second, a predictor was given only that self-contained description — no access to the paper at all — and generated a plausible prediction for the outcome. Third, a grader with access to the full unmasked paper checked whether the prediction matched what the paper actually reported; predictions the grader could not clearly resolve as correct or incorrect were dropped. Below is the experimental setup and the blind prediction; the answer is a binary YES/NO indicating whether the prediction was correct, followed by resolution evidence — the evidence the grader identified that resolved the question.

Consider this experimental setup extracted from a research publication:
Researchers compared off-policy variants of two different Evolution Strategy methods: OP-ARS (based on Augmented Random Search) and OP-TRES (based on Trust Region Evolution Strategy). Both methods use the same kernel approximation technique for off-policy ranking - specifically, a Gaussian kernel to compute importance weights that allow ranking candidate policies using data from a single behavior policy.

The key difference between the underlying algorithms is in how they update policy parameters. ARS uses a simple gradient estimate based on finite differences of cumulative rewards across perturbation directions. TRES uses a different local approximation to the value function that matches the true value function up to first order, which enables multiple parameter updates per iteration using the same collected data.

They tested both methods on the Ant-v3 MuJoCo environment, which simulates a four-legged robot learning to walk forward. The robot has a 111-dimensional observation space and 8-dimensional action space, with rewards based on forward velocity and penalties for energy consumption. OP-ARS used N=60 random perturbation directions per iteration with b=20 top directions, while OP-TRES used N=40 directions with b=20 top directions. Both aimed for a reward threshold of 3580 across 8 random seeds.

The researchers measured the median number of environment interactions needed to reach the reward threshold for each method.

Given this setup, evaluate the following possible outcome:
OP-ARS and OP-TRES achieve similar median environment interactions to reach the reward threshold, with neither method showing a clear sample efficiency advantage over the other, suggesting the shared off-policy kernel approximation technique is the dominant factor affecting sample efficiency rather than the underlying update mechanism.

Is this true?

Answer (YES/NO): NO